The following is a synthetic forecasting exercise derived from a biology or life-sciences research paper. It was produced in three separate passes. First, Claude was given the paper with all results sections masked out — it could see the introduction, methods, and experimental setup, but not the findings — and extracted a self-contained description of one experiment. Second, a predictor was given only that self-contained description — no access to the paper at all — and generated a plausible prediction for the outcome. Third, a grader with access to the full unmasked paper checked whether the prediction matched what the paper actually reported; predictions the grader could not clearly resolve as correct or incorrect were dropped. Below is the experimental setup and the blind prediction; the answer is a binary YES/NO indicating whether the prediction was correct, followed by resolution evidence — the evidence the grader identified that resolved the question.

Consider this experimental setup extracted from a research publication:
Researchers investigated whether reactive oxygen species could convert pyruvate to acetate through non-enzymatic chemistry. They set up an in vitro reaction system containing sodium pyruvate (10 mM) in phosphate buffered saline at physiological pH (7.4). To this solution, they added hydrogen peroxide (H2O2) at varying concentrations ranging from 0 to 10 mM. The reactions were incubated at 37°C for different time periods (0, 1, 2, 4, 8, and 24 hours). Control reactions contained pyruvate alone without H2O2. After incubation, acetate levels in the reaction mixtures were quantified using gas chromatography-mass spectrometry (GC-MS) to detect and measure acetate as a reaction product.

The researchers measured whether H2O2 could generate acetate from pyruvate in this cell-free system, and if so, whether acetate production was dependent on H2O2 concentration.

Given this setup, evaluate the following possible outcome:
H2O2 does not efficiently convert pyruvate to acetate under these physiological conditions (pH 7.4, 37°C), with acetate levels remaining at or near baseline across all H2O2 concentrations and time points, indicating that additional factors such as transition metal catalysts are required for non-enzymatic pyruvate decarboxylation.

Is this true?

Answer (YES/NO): NO